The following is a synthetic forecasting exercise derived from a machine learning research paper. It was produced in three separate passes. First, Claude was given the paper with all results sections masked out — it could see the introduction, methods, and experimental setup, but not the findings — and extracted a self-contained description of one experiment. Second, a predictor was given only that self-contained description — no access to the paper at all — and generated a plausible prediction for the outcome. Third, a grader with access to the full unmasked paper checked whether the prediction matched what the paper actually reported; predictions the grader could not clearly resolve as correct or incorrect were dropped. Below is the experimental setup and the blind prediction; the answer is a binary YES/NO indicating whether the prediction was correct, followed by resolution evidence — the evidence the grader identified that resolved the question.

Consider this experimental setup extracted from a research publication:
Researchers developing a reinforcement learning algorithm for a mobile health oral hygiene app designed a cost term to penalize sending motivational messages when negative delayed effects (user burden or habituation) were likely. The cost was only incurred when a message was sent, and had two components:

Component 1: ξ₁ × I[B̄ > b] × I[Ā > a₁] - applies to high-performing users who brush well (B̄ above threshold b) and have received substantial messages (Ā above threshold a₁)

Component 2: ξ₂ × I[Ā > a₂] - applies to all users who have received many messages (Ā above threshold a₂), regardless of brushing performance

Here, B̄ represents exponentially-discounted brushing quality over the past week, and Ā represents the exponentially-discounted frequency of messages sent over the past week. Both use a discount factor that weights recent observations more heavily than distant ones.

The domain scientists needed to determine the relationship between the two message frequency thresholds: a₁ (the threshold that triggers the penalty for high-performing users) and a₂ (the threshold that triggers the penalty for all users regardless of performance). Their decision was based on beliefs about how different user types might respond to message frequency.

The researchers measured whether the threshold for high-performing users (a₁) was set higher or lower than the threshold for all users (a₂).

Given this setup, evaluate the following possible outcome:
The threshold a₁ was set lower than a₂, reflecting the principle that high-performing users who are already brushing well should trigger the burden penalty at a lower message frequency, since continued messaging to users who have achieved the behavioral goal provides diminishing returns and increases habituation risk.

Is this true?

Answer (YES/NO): YES